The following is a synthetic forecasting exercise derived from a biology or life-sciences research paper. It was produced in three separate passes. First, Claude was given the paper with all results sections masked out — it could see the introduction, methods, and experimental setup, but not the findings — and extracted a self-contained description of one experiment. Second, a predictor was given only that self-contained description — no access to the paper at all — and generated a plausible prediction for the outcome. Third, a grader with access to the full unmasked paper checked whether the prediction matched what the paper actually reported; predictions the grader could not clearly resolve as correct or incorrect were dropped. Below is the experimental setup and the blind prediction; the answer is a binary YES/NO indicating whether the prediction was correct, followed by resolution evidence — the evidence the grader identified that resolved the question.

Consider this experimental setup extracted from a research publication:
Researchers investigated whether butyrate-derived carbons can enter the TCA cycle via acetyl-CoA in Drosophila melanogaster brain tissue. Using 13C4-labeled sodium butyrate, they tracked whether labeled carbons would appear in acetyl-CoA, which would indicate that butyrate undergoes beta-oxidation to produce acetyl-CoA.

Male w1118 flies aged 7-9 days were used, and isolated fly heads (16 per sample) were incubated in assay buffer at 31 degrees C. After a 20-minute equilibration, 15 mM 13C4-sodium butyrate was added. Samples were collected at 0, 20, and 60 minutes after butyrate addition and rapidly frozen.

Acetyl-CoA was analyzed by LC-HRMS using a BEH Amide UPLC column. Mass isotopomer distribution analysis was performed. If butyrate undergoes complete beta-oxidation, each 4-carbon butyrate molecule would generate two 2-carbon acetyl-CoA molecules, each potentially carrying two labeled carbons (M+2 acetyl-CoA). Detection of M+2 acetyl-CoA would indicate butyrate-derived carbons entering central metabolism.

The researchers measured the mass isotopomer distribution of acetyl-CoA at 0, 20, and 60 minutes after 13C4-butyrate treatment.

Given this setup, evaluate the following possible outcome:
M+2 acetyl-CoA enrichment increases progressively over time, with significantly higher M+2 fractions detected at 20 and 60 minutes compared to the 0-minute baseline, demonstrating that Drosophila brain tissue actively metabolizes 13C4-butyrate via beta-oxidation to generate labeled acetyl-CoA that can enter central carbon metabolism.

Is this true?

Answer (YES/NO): YES